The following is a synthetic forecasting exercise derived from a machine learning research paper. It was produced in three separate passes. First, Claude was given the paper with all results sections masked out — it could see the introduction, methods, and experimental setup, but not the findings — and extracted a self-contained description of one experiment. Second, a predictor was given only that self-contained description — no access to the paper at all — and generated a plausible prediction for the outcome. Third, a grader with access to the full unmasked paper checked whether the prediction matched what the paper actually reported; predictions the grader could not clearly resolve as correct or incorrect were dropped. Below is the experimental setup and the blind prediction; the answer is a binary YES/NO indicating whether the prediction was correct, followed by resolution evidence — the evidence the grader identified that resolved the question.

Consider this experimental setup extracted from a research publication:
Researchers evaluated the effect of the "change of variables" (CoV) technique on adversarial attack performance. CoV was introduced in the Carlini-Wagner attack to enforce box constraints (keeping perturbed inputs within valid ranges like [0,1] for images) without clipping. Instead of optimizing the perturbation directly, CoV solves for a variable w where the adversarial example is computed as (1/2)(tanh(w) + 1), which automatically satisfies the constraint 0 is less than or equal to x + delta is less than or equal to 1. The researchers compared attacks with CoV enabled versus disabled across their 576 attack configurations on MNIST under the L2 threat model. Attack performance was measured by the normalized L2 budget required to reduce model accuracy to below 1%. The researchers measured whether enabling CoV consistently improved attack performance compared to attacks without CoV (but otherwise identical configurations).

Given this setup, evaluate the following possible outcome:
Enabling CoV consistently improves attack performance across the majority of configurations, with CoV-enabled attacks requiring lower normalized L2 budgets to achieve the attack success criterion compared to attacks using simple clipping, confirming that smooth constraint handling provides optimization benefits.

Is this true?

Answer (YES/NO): NO